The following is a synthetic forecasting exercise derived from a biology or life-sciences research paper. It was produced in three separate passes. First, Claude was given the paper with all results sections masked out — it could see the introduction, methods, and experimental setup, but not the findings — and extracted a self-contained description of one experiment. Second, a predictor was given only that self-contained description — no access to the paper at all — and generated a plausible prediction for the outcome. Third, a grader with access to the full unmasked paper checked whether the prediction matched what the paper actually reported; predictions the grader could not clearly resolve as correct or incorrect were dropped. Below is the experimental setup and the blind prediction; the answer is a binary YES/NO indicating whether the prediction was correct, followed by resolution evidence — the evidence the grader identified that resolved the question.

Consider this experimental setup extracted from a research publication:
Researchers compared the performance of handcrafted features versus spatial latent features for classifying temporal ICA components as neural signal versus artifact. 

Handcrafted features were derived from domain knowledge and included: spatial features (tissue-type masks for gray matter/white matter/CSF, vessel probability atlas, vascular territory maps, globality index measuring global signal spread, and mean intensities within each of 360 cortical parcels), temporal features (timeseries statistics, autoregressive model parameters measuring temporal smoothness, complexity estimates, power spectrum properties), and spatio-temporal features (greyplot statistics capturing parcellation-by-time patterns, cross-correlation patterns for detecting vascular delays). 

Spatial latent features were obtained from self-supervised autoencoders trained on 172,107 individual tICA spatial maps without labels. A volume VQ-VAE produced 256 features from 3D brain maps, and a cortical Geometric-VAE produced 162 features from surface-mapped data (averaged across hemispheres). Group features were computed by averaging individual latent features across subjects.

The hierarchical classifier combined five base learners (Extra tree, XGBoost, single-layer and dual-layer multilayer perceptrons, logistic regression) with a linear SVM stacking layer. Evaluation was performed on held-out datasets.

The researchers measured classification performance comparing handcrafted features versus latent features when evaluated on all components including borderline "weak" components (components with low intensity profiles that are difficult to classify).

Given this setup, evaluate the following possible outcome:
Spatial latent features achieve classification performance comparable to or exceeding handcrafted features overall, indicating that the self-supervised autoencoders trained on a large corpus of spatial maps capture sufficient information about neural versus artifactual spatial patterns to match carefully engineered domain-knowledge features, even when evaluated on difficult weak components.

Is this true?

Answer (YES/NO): NO